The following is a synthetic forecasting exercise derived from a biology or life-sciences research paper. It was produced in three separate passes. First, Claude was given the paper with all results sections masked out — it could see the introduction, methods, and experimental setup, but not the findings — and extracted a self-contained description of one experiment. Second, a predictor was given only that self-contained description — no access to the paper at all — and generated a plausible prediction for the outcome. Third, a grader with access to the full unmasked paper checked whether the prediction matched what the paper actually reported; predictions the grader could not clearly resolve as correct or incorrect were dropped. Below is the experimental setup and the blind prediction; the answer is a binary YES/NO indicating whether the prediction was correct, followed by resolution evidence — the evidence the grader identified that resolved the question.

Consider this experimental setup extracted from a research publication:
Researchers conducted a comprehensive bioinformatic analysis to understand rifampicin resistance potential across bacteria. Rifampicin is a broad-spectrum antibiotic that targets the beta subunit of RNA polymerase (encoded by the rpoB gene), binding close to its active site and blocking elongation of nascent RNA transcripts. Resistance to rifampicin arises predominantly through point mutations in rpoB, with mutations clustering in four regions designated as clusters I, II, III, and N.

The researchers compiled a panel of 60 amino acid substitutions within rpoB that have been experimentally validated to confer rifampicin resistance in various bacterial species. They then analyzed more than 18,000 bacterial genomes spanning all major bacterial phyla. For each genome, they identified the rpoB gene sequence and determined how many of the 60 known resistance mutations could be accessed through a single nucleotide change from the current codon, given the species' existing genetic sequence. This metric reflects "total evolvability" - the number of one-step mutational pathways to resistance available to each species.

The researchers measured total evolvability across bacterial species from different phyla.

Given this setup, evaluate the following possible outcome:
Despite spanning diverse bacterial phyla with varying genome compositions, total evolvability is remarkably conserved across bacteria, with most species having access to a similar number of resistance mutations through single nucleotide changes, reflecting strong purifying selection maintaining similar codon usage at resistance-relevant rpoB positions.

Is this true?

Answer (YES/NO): NO